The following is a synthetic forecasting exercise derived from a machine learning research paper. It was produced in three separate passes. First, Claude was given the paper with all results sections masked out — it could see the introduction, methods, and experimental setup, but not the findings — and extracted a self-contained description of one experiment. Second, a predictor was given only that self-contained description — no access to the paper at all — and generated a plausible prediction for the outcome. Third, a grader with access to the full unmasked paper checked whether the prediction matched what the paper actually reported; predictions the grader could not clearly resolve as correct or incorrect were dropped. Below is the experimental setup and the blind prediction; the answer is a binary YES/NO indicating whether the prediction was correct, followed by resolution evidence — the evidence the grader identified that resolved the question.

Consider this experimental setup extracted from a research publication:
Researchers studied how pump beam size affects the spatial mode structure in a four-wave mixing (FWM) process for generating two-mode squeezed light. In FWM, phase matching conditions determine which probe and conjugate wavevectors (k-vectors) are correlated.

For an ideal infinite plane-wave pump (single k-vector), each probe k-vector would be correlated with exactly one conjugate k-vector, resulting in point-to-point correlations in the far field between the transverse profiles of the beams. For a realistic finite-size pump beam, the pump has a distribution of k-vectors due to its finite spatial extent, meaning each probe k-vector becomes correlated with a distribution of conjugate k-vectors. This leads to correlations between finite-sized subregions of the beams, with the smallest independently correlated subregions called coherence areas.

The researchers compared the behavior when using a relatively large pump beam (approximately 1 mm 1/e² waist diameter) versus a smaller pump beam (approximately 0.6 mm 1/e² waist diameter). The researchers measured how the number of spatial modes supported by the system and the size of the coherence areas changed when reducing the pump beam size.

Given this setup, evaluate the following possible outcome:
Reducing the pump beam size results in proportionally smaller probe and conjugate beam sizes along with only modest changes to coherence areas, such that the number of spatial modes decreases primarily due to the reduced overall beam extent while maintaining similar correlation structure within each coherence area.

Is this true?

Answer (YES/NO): NO